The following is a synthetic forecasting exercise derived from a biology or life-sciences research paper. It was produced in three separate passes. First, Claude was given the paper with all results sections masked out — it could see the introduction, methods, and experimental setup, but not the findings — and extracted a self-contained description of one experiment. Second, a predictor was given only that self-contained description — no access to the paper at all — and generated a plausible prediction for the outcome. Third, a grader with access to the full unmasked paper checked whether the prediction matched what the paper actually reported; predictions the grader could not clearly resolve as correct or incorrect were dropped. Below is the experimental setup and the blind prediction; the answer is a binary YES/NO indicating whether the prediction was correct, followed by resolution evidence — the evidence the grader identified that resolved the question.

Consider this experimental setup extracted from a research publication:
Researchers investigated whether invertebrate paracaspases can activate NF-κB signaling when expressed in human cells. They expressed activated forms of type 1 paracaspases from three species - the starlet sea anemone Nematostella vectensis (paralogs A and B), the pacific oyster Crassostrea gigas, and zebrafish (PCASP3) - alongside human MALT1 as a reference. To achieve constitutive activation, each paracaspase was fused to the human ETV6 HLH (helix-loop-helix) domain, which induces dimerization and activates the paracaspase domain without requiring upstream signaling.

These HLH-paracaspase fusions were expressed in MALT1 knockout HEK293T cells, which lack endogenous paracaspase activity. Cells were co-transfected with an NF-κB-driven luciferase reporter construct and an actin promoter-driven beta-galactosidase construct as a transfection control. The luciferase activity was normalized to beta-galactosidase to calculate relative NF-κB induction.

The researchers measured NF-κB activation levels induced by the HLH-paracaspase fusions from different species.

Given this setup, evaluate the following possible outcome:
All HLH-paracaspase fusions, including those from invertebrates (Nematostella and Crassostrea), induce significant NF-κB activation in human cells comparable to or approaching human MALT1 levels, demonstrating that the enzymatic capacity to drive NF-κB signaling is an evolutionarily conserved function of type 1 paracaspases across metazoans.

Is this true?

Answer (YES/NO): NO